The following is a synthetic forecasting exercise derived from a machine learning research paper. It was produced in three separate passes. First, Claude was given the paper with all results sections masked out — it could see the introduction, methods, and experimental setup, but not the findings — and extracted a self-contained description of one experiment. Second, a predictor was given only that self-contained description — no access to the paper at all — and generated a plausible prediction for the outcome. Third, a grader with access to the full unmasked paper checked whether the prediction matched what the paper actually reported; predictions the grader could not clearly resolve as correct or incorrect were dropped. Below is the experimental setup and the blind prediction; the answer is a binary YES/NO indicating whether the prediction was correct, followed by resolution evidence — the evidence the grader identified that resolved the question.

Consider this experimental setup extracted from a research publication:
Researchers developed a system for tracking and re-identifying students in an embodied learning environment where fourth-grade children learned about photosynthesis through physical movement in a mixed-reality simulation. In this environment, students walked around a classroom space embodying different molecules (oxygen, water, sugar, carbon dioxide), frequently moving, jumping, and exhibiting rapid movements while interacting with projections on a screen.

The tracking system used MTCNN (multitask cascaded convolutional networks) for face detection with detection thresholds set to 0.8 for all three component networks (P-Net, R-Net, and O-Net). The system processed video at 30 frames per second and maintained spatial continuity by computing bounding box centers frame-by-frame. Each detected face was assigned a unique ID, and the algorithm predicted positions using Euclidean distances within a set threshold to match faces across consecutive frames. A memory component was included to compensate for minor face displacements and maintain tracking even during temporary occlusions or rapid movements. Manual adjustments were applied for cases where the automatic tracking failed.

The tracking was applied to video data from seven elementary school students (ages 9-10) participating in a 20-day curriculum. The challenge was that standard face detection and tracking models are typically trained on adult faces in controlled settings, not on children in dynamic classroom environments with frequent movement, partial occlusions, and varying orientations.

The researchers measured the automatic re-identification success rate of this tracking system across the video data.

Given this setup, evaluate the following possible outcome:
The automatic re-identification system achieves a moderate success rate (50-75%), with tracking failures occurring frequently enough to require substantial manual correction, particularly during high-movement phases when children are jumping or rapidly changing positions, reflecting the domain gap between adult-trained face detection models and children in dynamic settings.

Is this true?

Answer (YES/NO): NO